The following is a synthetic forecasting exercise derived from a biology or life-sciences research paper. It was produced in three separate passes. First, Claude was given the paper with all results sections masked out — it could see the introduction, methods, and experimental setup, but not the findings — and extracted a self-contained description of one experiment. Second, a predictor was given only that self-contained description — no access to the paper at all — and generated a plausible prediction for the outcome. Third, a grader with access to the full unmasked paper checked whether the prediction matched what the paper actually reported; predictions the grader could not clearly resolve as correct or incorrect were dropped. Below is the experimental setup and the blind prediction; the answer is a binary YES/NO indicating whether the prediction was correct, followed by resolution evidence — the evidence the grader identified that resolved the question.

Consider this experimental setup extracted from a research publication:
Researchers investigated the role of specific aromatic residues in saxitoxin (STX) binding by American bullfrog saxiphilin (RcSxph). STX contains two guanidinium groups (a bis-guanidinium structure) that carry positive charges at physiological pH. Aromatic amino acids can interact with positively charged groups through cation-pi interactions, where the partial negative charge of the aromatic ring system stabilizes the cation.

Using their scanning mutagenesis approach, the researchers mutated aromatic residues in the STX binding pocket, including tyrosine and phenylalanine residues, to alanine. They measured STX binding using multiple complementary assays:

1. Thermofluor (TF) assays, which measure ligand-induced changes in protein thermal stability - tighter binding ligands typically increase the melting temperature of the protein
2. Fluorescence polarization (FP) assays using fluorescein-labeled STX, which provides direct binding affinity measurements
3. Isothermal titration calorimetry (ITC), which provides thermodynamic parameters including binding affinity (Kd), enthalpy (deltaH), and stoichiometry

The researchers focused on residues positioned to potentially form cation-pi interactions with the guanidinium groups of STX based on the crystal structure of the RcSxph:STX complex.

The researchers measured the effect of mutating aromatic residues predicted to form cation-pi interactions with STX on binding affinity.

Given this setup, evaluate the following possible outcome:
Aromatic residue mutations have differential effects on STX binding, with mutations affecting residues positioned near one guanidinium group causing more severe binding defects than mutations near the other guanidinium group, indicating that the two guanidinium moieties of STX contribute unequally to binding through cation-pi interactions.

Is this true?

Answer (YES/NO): NO